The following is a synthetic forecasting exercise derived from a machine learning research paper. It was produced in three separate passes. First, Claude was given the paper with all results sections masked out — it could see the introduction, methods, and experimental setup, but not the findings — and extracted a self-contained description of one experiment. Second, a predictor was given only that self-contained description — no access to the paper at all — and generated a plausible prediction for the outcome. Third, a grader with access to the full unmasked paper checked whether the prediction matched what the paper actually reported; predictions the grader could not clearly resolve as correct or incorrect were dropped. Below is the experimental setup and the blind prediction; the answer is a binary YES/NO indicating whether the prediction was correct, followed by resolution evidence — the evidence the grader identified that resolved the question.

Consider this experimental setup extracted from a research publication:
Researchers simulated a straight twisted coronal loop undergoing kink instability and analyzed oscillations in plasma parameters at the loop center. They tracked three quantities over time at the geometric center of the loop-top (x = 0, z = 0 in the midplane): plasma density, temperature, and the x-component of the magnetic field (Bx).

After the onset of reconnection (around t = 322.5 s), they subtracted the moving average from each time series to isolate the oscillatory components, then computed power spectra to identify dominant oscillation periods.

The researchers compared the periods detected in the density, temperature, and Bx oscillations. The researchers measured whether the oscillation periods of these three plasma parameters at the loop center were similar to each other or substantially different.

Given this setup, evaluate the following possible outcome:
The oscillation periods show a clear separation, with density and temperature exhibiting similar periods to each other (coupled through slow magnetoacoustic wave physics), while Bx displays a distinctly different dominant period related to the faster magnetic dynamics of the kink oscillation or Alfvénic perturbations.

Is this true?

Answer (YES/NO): NO